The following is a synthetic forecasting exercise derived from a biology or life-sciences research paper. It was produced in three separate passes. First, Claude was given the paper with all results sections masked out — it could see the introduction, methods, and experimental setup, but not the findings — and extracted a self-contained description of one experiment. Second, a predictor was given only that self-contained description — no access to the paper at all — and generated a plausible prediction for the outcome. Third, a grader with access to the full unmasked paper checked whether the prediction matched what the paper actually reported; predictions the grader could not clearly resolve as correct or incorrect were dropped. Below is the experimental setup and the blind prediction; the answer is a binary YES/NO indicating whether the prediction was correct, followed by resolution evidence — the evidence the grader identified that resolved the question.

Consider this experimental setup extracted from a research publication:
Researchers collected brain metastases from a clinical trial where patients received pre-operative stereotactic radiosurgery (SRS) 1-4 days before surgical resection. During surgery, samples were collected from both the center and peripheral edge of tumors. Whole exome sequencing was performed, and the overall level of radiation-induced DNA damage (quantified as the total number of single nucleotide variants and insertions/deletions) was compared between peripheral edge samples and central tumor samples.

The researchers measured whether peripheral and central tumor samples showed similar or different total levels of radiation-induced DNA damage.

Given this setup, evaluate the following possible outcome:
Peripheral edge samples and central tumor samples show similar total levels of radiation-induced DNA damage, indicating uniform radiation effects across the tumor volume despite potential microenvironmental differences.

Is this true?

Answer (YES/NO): YES